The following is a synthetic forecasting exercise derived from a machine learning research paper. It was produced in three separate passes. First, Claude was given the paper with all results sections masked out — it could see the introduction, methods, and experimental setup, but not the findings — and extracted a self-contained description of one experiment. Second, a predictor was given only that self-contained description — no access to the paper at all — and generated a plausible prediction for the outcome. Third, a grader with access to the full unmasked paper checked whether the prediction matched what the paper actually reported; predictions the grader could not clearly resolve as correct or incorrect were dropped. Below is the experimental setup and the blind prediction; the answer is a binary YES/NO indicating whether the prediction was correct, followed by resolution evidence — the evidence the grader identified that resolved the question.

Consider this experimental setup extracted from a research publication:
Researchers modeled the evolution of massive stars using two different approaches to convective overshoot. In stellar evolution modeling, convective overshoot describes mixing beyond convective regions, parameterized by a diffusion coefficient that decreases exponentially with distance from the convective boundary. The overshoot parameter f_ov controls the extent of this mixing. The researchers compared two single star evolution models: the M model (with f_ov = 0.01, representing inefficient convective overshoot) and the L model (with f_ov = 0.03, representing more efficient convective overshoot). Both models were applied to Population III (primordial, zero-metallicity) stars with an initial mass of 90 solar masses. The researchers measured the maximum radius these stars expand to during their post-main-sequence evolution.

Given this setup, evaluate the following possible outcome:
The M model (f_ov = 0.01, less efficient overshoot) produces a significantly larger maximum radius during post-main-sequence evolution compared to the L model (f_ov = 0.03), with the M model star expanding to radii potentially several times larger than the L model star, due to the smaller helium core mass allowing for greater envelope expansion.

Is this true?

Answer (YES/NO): NO